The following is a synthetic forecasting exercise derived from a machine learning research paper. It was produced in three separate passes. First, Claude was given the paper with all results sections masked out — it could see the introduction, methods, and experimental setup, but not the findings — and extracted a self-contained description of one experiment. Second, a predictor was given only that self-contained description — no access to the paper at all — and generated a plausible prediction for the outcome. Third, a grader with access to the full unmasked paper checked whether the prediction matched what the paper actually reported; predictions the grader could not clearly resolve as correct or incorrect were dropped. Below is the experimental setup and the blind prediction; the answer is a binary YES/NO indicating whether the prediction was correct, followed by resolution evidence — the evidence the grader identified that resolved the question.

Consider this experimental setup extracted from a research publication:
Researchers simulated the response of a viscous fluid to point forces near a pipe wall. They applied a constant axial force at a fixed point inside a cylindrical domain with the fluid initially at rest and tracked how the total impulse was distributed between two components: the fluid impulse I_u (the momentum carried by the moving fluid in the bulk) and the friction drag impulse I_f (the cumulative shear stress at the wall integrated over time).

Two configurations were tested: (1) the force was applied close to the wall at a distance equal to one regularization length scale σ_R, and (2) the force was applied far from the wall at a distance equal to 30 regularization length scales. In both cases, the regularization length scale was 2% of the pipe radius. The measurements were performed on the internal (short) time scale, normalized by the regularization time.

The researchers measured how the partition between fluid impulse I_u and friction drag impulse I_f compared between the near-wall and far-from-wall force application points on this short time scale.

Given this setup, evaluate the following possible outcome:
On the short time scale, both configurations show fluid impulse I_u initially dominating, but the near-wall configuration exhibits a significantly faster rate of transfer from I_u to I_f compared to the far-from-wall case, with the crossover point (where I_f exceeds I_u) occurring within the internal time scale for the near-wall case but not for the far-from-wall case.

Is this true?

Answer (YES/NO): NO